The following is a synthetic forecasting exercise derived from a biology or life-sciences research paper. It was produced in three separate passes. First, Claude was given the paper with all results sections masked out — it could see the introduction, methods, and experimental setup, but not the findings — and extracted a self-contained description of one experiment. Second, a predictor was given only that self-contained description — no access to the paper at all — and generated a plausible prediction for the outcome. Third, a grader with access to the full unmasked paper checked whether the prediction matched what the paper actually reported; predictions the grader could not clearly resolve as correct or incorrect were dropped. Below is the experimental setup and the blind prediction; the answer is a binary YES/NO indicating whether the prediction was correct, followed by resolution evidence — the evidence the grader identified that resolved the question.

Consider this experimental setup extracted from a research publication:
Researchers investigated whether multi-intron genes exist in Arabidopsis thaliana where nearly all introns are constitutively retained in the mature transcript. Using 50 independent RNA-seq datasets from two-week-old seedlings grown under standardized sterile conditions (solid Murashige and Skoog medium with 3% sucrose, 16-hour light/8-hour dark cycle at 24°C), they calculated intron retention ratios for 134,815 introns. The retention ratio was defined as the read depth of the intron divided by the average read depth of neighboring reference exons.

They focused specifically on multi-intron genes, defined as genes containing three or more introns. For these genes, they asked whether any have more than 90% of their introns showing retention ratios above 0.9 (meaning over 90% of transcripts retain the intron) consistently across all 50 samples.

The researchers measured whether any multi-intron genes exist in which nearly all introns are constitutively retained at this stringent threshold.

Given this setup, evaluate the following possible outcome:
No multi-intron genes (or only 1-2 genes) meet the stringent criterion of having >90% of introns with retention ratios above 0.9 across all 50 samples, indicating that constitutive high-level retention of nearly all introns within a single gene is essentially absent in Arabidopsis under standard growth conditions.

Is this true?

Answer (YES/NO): YES